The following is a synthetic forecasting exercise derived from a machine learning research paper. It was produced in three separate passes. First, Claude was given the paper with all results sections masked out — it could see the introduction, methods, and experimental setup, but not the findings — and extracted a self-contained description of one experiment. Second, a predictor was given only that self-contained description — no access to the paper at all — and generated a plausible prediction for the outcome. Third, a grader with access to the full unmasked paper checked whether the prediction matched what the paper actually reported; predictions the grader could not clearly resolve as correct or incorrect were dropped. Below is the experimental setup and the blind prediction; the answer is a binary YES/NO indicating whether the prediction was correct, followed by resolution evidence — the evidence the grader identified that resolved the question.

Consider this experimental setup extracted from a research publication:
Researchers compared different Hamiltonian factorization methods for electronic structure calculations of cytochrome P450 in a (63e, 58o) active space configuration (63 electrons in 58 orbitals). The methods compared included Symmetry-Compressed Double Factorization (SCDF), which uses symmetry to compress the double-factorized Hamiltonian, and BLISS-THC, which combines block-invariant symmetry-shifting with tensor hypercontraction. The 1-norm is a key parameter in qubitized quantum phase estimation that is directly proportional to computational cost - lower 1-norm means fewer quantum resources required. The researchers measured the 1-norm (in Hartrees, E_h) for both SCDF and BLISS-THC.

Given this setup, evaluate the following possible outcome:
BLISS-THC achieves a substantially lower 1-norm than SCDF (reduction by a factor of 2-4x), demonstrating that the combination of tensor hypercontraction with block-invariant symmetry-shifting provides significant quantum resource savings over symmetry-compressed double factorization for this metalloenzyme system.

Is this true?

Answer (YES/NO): NO